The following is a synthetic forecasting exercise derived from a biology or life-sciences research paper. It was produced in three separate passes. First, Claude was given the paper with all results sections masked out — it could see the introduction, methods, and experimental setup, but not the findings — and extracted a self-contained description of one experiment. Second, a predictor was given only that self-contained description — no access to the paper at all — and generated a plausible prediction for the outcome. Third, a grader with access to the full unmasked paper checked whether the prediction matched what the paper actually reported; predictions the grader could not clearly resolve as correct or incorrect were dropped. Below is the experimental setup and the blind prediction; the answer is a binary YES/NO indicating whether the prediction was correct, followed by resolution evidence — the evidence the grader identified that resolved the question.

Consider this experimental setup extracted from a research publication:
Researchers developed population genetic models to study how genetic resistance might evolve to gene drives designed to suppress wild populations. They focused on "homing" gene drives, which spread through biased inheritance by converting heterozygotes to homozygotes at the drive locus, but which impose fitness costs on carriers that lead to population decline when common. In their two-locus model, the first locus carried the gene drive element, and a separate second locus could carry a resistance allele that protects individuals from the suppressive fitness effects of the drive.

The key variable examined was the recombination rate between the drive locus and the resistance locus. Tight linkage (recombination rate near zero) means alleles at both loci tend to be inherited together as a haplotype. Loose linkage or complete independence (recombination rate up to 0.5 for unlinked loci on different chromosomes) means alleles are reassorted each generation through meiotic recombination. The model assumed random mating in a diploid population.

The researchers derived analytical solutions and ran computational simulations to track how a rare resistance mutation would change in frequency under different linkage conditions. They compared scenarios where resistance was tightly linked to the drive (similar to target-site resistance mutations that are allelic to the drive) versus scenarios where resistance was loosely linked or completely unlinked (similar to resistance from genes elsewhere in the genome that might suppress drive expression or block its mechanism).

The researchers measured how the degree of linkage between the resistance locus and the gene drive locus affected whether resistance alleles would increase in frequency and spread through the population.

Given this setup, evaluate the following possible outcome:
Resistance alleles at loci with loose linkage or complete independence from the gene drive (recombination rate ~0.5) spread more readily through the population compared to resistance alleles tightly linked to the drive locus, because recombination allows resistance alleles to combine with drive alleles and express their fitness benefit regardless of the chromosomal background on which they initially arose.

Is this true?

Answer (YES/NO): NO